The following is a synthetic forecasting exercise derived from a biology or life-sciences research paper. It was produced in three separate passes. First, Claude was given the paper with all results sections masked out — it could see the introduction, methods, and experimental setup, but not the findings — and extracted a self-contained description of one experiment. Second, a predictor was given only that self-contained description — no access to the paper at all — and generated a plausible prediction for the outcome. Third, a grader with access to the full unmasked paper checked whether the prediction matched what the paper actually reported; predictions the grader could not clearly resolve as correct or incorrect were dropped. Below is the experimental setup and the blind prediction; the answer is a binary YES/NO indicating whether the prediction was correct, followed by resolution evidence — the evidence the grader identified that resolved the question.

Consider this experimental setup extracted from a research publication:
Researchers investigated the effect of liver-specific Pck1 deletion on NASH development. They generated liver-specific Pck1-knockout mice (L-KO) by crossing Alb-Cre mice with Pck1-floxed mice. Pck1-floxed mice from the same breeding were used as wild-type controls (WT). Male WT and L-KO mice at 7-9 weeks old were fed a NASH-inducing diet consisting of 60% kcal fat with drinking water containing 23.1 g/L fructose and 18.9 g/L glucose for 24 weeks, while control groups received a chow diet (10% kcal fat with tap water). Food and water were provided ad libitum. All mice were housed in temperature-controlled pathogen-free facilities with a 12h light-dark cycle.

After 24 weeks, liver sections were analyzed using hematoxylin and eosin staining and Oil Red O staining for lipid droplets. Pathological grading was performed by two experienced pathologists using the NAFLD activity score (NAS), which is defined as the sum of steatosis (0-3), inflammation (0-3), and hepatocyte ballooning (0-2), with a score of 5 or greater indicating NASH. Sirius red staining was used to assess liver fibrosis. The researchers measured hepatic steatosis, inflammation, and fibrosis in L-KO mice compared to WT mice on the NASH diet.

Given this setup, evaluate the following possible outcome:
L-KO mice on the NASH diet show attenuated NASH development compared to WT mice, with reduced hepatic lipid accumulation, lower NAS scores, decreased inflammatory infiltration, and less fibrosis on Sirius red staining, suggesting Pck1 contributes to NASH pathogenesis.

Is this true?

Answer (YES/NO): NO